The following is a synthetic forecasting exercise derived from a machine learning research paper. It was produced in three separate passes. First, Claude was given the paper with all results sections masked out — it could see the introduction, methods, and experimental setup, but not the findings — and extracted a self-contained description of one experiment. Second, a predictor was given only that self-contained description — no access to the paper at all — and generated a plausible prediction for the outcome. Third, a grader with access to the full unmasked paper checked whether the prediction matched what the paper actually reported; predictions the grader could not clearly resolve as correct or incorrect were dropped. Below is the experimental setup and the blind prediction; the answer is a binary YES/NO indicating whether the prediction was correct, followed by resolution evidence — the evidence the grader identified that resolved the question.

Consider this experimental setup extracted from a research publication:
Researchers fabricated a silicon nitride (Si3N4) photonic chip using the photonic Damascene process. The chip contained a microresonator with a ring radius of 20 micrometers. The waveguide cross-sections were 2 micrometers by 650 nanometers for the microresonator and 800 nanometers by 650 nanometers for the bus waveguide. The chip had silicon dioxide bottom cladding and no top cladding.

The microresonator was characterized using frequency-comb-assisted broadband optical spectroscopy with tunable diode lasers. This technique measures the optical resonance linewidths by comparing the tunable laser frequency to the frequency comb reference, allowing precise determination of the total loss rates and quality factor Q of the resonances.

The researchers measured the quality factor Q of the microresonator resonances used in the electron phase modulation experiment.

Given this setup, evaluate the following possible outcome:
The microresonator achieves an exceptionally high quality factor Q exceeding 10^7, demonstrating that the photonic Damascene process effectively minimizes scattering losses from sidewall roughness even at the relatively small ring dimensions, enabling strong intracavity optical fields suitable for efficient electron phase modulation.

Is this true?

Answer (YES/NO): NO